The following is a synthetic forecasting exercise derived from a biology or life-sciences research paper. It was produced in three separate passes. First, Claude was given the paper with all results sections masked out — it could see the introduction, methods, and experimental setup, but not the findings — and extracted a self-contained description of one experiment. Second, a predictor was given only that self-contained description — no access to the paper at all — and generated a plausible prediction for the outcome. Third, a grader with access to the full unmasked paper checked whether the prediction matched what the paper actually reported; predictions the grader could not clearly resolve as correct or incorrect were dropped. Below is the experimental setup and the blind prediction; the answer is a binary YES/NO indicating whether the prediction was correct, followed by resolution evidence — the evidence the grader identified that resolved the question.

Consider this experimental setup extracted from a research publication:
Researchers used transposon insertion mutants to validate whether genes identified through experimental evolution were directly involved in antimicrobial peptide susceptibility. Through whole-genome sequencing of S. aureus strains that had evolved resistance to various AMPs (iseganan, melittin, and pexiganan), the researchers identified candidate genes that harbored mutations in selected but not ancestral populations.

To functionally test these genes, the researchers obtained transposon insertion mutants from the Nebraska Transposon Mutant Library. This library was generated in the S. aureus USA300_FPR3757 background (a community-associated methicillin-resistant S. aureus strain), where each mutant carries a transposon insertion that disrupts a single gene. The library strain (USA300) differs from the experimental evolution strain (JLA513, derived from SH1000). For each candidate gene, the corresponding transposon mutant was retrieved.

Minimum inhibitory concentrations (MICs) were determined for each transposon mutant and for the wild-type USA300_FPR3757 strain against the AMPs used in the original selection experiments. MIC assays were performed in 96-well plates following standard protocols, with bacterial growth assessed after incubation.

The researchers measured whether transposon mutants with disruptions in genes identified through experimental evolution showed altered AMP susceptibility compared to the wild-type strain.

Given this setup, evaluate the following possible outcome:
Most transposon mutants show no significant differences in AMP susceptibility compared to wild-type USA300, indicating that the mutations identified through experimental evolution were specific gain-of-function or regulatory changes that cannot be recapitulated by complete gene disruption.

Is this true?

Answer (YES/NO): NO